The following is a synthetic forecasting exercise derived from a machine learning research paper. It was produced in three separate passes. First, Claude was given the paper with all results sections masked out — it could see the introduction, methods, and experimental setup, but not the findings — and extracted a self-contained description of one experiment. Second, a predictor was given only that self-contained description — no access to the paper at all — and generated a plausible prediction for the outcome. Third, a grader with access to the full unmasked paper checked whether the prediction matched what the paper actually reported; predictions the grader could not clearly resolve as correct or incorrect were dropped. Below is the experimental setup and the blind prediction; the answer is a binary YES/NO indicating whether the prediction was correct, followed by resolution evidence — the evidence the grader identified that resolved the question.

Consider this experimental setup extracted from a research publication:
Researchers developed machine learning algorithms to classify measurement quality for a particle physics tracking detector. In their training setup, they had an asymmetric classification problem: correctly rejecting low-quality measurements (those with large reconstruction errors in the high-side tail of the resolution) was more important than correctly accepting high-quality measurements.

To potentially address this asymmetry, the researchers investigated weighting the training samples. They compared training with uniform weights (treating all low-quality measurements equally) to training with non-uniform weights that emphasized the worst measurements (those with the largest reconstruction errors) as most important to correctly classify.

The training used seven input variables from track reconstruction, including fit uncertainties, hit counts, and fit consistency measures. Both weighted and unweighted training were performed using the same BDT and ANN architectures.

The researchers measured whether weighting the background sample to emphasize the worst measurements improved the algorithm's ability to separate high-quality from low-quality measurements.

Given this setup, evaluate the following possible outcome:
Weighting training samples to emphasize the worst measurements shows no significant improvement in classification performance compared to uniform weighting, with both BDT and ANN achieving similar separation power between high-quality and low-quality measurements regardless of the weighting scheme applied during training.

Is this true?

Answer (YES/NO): YES